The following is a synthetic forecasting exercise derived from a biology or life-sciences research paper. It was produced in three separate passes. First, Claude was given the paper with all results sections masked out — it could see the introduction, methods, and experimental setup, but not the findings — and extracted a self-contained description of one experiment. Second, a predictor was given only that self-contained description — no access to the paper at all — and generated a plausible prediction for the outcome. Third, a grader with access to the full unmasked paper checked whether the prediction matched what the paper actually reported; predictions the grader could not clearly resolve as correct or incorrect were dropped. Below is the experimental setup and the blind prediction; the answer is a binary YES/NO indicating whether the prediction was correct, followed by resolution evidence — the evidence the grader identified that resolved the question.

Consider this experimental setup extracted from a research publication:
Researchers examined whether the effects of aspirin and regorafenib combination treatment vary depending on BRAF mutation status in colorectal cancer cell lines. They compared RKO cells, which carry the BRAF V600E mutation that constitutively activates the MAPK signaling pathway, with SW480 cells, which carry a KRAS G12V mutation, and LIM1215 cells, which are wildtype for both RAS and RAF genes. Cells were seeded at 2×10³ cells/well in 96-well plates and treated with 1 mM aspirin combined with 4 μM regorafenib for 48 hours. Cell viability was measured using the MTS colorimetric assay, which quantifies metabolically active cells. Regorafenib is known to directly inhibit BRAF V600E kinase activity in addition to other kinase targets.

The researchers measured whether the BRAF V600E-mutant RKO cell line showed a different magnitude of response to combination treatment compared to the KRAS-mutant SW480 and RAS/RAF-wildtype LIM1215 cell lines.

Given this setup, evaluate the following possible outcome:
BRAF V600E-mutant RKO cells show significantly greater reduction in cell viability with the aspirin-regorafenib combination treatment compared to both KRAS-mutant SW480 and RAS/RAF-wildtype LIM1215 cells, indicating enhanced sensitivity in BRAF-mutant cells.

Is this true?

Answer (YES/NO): NO